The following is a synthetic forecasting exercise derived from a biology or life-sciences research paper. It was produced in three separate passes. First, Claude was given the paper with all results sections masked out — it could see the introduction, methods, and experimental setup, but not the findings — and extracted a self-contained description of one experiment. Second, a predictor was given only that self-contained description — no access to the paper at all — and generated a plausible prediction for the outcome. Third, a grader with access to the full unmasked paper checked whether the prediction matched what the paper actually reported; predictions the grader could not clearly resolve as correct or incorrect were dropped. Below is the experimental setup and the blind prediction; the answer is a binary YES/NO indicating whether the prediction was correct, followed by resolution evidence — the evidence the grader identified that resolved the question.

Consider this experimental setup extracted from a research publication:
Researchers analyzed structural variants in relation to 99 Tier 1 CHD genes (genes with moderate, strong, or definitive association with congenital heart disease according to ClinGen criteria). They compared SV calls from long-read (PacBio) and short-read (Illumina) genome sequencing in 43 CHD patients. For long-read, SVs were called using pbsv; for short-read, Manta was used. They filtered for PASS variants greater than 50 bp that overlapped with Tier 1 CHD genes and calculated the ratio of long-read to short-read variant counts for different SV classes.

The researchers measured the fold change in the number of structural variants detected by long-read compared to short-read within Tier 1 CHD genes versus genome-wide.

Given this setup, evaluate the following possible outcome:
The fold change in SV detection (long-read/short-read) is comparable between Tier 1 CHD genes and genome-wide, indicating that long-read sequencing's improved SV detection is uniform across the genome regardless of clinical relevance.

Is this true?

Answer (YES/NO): YES